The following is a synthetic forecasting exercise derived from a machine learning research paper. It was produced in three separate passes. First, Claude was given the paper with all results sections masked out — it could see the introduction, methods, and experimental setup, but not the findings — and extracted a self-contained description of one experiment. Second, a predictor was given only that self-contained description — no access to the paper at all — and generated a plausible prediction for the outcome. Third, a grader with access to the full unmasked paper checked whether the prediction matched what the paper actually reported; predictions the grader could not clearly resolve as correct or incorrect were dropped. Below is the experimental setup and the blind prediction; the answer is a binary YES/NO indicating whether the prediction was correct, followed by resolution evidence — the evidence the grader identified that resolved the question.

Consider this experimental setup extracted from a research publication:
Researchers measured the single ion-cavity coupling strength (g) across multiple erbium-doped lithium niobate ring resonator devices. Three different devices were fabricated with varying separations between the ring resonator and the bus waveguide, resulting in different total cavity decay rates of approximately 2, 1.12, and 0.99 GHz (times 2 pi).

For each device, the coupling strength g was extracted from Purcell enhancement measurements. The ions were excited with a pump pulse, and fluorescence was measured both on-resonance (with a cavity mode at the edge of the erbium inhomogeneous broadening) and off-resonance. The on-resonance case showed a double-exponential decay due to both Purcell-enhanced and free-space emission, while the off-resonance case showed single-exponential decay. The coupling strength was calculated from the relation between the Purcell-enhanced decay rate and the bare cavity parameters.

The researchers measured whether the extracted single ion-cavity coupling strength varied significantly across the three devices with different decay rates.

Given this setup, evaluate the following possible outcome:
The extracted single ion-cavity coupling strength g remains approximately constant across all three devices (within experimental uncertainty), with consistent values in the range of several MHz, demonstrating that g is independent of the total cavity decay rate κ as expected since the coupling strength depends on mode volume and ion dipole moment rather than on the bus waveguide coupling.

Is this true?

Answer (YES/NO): NO